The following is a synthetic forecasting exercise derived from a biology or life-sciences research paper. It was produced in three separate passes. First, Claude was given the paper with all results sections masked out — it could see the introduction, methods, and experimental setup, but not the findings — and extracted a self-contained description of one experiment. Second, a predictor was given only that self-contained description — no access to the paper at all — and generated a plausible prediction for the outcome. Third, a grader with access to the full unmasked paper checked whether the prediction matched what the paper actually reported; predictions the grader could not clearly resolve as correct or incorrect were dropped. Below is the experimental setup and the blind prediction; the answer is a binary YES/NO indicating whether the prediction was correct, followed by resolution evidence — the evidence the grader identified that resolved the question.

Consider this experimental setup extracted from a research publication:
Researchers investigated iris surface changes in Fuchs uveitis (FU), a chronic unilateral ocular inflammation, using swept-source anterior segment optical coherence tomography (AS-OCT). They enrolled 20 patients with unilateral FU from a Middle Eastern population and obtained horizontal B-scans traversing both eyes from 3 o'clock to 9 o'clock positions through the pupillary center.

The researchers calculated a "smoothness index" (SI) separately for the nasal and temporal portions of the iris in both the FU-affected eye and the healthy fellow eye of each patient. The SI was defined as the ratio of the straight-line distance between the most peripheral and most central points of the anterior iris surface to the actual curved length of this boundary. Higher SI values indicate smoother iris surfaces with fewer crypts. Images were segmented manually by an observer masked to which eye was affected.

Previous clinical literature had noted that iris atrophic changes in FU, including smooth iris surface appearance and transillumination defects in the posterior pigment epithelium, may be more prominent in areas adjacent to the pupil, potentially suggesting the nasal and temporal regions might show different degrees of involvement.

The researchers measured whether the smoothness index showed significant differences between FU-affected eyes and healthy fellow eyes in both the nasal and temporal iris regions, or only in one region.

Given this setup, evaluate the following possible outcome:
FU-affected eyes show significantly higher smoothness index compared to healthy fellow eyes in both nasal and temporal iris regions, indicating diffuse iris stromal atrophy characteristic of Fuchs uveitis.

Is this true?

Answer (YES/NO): YES